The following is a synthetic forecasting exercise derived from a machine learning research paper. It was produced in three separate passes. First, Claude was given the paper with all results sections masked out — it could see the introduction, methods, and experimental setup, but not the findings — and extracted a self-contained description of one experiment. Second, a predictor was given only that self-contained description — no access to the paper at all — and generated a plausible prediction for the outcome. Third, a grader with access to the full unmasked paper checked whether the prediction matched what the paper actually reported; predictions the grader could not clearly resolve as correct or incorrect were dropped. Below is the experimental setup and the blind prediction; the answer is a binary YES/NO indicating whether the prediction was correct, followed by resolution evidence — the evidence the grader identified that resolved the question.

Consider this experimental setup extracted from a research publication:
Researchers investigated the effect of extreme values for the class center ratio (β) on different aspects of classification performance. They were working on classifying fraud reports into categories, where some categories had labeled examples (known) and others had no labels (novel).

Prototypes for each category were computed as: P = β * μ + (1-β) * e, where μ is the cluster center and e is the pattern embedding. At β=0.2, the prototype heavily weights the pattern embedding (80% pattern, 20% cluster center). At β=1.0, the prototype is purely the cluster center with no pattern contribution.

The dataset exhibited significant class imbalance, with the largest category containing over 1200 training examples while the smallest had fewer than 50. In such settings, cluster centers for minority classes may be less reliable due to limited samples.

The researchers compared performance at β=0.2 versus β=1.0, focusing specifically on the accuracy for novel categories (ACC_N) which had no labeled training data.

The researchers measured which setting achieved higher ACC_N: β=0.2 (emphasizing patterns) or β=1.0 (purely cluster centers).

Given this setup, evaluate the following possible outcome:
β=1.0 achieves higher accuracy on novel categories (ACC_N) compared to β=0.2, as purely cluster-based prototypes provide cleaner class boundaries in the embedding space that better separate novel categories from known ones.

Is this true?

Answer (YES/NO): NO